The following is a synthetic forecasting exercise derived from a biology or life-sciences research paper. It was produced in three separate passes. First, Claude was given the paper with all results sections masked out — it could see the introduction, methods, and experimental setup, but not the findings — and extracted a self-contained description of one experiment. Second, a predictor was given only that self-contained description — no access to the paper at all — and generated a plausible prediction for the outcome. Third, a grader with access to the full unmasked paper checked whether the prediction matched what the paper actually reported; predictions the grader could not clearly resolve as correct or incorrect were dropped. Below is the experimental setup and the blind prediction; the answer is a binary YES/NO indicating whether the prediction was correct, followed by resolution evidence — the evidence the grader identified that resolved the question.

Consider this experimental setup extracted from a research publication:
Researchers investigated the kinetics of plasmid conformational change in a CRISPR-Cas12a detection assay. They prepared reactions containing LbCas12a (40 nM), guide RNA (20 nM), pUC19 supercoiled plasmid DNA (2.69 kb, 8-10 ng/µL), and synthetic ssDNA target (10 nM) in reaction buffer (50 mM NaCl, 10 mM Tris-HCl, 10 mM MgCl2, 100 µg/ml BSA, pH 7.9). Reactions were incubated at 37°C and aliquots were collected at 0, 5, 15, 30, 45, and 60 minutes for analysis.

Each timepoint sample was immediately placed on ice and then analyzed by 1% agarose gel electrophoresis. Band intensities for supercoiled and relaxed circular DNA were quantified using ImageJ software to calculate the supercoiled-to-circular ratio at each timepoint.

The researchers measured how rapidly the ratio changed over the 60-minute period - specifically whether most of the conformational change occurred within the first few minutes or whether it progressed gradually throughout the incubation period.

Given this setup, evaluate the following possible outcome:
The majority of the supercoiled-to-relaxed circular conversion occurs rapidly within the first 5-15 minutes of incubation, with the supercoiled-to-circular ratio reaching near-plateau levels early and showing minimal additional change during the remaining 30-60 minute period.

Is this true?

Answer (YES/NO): YES